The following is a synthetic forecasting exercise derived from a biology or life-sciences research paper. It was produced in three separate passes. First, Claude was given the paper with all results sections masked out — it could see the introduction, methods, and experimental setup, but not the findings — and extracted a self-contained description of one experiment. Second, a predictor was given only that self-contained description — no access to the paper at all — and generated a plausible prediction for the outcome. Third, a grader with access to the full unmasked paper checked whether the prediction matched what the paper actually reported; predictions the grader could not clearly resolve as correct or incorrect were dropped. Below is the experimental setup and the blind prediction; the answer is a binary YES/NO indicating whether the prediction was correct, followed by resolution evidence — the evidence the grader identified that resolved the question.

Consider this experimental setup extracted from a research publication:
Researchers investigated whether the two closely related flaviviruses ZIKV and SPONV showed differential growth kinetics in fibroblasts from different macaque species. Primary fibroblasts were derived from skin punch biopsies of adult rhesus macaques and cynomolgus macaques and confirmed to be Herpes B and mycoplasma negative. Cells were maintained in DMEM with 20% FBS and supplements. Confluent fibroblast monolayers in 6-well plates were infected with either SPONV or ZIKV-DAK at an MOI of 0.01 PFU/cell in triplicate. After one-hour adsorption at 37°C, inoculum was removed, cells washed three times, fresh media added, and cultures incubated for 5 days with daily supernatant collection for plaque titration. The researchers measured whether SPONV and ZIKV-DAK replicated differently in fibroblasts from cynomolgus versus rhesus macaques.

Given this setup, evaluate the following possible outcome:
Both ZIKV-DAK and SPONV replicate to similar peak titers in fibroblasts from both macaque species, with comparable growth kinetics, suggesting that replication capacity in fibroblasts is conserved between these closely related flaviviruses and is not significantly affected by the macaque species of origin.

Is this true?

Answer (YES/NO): NO